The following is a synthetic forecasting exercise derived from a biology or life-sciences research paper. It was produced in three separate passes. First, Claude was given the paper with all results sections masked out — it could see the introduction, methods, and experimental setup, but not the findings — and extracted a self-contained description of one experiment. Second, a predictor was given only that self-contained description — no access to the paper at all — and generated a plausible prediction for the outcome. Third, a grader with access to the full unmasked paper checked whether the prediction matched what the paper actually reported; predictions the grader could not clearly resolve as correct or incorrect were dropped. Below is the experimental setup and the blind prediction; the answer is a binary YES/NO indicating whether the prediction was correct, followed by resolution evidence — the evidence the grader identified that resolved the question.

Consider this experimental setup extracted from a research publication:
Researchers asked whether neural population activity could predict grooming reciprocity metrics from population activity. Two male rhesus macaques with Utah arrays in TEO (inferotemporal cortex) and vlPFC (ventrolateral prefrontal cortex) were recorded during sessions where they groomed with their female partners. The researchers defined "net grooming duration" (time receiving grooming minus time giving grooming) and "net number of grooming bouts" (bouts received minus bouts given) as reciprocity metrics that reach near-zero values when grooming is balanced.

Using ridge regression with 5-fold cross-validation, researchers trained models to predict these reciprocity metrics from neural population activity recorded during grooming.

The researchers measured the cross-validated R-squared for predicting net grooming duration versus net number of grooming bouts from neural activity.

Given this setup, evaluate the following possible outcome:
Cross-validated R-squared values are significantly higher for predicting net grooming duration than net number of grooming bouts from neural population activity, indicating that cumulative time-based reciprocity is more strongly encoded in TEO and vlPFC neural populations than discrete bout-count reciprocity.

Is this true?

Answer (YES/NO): NO